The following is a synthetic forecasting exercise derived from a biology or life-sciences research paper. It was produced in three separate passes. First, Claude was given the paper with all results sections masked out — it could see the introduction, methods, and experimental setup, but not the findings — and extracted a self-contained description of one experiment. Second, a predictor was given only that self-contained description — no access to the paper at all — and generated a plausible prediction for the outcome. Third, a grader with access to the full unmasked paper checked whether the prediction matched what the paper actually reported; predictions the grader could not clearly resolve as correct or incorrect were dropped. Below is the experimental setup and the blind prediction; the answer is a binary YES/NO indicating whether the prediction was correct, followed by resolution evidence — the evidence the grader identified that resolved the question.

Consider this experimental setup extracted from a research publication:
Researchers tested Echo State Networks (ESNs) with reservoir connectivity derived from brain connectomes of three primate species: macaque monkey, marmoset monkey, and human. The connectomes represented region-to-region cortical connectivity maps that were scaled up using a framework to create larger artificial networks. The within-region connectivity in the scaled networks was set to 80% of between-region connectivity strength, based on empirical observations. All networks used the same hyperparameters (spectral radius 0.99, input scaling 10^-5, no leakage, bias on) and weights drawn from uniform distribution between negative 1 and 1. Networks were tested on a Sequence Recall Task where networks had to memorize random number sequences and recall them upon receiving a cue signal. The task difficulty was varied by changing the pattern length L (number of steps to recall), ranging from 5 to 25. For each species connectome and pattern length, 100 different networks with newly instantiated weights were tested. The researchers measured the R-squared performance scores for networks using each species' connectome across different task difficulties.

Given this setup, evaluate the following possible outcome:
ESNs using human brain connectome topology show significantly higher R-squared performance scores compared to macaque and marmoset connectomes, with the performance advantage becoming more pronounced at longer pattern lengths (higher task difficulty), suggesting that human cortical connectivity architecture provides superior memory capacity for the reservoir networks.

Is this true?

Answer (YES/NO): NO